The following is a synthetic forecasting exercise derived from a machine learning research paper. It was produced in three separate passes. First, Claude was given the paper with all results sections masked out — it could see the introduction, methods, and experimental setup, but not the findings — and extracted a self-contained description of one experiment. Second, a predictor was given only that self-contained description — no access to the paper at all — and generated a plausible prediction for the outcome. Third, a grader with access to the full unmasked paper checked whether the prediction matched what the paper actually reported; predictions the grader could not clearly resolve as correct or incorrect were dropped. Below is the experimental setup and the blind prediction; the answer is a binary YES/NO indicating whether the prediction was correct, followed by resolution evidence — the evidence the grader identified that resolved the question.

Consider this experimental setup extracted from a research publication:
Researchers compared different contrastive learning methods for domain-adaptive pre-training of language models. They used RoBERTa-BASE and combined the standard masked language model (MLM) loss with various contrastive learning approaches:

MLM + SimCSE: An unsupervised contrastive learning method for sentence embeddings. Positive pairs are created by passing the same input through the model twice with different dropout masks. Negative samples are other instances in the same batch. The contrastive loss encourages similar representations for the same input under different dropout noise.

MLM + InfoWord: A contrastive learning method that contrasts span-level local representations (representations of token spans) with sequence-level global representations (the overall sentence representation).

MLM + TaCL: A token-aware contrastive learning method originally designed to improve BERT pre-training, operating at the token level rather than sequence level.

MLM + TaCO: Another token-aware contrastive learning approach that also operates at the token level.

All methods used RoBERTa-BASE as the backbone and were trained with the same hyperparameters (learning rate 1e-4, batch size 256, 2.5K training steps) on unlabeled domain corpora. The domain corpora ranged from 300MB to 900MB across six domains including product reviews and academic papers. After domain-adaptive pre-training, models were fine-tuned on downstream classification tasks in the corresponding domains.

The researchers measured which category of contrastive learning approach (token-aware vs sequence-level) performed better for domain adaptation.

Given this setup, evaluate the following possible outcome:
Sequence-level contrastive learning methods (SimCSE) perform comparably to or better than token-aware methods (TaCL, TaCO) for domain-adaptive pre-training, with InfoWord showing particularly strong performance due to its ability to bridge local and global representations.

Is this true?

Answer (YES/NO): YES